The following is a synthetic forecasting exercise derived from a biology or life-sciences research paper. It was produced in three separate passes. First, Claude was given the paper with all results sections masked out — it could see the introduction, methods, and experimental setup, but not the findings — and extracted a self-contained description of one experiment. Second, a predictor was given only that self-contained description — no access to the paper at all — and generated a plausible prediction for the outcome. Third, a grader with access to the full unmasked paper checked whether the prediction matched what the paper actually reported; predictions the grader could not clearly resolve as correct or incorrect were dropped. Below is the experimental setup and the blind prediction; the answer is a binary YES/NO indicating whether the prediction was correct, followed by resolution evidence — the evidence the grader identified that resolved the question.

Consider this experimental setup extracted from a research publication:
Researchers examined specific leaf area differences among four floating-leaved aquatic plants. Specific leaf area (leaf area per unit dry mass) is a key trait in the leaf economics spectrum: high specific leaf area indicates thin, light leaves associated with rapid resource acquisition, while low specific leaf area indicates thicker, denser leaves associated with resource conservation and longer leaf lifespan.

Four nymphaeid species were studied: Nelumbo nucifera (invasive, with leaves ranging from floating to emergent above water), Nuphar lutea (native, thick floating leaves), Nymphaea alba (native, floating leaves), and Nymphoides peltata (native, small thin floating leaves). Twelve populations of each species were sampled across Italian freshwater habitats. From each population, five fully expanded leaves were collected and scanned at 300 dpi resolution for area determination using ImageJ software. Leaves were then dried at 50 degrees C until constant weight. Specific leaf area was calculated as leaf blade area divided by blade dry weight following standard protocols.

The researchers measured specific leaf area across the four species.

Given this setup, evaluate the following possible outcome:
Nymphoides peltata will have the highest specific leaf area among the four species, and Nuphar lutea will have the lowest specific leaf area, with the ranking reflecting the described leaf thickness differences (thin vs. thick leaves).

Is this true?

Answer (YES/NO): NO